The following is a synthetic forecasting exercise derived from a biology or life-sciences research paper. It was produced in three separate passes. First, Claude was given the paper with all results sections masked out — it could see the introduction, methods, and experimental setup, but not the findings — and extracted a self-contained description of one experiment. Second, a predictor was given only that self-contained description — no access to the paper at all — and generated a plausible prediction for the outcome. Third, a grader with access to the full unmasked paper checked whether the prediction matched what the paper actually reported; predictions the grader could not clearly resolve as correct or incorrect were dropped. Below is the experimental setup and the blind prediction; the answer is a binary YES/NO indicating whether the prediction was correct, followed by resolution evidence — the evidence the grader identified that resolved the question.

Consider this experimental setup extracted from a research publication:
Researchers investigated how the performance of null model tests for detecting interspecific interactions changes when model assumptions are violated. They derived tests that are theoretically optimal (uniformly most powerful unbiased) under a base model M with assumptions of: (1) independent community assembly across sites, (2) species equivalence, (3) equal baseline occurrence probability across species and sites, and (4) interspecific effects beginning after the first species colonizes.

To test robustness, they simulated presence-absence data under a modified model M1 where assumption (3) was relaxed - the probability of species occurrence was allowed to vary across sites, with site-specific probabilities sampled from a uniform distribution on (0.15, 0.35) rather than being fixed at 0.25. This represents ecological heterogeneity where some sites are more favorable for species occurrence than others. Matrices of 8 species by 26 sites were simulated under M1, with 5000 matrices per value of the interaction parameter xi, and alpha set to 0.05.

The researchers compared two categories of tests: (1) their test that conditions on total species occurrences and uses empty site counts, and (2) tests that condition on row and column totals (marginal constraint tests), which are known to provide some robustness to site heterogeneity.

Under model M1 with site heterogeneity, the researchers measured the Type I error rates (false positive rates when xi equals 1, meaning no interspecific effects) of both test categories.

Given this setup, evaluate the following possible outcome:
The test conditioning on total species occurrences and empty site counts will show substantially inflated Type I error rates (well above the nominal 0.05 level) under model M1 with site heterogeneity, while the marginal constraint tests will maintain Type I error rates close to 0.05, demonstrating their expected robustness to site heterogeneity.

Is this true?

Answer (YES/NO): NO